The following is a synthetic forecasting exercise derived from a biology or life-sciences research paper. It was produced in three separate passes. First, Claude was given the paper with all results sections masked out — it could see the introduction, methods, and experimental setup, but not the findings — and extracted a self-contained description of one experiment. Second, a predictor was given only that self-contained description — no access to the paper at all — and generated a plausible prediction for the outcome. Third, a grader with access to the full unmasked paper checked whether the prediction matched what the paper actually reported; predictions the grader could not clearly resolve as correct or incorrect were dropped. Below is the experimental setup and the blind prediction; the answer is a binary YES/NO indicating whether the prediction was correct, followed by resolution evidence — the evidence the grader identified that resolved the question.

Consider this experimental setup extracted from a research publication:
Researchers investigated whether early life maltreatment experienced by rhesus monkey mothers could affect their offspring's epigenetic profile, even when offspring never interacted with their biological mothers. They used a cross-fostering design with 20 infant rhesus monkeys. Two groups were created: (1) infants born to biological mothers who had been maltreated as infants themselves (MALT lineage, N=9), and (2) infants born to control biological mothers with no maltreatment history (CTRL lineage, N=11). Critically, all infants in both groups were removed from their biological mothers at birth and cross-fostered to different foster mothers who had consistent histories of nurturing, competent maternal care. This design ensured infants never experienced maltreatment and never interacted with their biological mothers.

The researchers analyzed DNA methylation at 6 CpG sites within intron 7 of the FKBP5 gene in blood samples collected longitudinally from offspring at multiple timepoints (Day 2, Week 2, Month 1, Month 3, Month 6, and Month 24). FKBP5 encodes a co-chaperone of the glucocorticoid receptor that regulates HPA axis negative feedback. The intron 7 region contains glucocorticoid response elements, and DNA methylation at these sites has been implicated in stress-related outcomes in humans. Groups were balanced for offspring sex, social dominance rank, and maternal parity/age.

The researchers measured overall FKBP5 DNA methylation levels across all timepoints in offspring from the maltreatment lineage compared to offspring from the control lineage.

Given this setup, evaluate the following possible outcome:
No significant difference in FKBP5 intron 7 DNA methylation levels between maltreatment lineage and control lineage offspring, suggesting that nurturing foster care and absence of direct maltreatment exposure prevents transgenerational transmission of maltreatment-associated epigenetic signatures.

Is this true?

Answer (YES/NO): NO